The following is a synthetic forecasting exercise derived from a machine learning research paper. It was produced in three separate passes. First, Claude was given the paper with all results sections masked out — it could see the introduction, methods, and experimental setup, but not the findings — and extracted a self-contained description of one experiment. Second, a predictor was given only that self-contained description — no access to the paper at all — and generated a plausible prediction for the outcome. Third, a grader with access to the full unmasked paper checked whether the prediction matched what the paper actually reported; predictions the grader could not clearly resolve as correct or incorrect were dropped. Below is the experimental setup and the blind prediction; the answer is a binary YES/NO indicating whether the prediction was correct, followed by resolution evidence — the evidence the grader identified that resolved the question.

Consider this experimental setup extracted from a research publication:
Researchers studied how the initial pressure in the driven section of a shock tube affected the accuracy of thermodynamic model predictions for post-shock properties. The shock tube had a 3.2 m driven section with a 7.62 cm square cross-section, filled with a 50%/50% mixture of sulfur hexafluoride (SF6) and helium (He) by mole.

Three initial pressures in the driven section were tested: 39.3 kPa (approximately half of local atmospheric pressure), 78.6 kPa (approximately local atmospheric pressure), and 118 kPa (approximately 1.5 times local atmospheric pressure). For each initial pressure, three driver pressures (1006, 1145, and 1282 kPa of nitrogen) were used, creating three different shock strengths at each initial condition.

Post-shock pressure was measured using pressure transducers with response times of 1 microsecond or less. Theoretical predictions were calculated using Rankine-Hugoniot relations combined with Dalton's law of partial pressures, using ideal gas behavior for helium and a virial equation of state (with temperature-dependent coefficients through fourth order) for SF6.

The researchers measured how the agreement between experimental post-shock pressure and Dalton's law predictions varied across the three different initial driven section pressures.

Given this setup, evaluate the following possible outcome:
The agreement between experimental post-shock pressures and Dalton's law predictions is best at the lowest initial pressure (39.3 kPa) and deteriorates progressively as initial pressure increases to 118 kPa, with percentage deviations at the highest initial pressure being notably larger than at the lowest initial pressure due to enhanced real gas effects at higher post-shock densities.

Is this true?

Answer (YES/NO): NO